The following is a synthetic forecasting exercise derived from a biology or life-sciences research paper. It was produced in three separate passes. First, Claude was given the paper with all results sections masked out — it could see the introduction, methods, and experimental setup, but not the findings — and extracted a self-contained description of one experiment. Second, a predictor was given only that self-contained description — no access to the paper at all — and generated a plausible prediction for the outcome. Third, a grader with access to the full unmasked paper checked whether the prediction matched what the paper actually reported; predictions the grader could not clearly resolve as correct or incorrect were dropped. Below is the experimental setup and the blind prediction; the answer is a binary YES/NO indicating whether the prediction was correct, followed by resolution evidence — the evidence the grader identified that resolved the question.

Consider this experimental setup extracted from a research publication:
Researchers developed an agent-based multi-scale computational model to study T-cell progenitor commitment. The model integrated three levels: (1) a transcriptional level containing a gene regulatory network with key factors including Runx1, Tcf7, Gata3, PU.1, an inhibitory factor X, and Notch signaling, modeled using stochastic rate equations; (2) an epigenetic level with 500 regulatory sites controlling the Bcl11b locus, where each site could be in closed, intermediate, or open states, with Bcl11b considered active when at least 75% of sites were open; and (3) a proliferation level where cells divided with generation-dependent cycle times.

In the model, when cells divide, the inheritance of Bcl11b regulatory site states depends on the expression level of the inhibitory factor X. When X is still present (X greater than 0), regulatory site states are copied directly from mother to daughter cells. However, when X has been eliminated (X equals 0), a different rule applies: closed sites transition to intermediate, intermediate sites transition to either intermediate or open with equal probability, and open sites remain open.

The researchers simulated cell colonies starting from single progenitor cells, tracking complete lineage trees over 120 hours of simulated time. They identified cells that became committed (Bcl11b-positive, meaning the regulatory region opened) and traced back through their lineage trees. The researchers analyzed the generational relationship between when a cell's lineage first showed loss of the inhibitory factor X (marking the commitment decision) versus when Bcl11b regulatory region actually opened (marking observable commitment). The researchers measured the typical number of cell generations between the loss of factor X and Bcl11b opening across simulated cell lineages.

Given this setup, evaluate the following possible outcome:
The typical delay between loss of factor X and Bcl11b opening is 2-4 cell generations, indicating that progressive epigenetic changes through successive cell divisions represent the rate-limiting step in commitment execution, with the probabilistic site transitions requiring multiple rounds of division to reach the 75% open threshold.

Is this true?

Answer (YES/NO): NO